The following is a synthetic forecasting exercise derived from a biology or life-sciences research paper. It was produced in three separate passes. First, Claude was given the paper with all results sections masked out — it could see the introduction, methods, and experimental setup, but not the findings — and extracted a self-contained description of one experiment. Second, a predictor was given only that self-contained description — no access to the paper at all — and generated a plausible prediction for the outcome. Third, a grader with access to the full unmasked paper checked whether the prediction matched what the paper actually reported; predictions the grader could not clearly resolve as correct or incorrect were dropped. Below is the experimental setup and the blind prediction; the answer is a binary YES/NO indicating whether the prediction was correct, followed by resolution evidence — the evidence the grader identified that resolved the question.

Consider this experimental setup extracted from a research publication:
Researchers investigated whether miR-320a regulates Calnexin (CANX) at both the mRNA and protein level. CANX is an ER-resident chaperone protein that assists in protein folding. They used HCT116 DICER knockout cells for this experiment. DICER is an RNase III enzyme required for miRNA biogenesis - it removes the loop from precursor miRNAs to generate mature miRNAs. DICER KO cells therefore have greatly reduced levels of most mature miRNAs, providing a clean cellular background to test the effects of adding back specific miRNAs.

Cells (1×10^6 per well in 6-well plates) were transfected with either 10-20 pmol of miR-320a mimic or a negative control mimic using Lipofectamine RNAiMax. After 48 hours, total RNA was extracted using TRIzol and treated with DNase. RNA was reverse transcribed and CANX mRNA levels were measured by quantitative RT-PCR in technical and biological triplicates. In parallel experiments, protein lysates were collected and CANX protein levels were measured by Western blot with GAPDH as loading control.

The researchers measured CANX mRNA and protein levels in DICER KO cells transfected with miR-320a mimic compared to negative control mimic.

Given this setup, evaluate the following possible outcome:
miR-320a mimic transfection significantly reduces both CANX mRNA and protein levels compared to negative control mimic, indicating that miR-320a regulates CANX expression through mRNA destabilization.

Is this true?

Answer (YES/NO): YES